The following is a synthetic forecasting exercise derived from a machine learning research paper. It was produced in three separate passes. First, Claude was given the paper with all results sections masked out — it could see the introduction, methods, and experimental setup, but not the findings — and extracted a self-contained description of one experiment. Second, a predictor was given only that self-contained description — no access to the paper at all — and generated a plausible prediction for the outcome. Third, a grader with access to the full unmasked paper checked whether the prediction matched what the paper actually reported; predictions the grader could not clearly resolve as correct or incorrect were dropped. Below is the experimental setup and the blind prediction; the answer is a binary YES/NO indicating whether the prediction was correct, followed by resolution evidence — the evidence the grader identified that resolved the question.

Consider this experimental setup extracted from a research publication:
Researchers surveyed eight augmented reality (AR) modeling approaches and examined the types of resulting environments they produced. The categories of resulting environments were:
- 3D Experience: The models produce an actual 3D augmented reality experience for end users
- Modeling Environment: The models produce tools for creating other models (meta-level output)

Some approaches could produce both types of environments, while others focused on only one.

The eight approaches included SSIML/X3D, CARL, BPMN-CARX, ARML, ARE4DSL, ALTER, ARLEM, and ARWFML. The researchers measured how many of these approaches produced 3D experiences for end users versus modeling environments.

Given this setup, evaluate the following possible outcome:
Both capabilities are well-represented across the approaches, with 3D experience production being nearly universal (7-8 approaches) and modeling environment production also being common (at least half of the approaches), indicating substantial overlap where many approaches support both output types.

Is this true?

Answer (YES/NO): NO